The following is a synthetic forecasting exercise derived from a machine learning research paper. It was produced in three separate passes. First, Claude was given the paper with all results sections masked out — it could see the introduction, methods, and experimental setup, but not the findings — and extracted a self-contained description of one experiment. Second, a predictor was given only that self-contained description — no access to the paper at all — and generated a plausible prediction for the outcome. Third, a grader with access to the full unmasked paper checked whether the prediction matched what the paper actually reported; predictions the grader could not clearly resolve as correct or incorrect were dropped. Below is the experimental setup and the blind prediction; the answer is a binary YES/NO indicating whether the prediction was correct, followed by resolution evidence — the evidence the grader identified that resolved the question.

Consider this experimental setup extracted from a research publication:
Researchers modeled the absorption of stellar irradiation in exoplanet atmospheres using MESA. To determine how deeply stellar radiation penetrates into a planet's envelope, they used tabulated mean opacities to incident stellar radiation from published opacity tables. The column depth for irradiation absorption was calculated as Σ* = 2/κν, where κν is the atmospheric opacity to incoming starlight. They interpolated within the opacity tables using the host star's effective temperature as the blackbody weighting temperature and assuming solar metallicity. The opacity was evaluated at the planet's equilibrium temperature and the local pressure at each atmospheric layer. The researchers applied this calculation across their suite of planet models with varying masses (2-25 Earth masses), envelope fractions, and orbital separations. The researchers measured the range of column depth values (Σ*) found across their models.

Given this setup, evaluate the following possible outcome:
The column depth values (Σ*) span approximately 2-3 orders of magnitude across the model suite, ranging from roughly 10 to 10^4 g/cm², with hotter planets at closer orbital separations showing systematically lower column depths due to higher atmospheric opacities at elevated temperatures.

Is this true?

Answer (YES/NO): NO